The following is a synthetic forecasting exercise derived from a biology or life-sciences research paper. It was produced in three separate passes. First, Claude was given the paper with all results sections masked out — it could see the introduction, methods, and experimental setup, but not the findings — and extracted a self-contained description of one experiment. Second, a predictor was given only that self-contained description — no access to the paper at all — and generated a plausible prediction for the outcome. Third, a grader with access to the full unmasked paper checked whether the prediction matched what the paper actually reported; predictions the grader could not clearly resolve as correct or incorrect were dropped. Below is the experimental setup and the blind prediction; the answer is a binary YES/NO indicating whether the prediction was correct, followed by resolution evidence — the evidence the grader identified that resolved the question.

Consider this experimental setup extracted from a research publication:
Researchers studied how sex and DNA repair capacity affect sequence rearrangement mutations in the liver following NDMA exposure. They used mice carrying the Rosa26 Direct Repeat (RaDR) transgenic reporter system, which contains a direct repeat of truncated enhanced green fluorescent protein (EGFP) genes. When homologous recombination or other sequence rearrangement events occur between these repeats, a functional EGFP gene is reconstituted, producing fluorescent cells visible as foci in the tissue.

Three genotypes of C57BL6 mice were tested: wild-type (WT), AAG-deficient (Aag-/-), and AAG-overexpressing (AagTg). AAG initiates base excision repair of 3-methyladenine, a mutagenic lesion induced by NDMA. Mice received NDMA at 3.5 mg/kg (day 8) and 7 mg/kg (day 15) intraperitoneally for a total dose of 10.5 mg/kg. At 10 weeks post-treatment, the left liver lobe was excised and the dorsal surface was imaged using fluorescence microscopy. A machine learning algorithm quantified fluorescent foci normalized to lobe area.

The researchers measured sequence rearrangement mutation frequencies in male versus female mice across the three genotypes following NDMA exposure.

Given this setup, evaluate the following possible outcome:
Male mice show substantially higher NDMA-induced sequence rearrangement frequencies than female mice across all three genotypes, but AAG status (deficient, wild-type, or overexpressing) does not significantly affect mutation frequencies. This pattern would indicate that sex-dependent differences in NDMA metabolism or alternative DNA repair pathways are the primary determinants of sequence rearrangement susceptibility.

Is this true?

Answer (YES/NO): NO